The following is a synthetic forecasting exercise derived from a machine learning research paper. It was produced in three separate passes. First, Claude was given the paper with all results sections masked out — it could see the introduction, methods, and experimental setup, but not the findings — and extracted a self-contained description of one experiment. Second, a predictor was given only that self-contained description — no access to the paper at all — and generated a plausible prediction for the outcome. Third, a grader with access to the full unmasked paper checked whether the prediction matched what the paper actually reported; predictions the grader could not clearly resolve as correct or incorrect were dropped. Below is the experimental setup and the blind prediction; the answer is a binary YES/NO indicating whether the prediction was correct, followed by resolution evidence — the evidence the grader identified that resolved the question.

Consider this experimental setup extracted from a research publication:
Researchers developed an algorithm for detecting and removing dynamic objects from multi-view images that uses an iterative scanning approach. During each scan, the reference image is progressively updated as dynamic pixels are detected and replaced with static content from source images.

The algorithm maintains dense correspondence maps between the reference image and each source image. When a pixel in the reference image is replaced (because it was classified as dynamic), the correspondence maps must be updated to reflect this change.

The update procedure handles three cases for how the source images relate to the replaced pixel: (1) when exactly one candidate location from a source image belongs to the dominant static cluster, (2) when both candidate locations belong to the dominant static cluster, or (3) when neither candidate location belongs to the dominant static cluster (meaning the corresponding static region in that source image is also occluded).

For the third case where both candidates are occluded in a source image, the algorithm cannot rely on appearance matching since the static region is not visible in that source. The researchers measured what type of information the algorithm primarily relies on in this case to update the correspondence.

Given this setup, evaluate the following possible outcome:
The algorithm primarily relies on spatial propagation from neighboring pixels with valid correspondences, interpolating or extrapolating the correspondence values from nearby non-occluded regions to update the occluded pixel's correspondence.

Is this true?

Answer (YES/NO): NO